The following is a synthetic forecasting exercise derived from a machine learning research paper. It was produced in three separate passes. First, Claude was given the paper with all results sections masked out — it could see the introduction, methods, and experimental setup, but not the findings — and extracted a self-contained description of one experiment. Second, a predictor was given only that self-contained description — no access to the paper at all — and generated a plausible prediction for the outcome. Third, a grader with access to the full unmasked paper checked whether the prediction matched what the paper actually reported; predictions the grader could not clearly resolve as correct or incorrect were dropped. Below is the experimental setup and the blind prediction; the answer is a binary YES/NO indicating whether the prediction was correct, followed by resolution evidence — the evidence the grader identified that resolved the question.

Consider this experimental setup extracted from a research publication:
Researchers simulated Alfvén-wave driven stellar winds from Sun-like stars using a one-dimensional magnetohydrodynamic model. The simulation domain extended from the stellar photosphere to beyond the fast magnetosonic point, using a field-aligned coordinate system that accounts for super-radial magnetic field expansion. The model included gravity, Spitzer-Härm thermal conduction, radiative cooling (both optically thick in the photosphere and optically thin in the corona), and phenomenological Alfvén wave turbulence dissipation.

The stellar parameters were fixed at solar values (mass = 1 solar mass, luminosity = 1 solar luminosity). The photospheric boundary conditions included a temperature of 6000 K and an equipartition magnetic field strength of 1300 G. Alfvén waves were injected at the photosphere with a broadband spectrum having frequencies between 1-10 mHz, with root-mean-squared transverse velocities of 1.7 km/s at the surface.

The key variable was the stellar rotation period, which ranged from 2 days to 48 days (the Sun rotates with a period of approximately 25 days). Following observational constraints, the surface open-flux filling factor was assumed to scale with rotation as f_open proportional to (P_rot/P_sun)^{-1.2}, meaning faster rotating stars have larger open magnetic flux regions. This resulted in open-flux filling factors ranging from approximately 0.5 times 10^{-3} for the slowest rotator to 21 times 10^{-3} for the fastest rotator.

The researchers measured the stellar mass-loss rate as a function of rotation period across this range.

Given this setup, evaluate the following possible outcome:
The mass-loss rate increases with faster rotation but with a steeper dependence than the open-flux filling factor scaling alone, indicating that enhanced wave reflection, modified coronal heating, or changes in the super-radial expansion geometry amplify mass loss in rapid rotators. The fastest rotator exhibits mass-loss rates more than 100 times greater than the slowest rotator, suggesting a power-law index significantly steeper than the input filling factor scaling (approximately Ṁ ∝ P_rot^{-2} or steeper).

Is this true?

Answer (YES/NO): NO